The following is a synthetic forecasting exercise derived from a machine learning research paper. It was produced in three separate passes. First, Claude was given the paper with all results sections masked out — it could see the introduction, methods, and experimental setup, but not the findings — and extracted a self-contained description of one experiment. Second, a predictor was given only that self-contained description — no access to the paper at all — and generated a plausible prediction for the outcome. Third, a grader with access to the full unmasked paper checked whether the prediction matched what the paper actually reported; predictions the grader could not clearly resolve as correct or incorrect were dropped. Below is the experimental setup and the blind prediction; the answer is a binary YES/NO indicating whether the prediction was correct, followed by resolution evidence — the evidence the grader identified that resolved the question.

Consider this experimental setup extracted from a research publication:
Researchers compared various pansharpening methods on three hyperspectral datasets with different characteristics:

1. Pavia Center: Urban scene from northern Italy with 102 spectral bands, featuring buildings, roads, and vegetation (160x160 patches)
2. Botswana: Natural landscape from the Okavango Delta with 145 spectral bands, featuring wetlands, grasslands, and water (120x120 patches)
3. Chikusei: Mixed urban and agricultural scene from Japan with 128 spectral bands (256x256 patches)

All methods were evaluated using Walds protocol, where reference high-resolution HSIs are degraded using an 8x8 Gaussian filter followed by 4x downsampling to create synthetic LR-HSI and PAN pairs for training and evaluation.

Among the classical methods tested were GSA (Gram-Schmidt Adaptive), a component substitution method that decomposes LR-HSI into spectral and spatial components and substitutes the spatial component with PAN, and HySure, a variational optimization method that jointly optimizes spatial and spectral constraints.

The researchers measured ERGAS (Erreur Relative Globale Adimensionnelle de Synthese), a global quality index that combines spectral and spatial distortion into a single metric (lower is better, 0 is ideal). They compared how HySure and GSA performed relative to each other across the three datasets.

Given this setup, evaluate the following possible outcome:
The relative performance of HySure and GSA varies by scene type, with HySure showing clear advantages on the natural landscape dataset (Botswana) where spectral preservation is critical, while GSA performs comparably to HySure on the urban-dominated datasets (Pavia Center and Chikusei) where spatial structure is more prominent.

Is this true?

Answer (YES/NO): NO